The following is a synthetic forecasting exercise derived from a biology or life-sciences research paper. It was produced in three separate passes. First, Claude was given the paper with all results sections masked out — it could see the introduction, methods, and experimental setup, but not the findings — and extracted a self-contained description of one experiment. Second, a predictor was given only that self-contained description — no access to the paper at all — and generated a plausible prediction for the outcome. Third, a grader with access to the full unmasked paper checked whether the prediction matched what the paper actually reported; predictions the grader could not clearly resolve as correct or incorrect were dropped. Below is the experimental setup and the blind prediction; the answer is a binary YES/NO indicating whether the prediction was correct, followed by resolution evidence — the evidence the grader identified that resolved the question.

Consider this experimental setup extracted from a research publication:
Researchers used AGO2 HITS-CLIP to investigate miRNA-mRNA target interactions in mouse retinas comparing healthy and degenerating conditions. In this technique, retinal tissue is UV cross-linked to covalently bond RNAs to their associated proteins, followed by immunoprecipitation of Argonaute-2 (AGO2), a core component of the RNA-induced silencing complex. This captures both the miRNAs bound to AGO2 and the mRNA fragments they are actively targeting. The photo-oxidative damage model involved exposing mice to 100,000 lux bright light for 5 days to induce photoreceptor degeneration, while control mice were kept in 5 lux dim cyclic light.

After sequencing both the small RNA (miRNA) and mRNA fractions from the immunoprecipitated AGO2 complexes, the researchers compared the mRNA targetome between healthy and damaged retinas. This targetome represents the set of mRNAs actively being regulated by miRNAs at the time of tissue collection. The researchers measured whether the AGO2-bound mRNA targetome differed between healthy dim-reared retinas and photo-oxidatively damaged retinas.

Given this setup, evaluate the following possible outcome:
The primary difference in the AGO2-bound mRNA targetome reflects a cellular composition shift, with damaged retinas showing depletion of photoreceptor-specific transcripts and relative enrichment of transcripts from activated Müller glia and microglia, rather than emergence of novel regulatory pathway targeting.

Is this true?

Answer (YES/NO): NO